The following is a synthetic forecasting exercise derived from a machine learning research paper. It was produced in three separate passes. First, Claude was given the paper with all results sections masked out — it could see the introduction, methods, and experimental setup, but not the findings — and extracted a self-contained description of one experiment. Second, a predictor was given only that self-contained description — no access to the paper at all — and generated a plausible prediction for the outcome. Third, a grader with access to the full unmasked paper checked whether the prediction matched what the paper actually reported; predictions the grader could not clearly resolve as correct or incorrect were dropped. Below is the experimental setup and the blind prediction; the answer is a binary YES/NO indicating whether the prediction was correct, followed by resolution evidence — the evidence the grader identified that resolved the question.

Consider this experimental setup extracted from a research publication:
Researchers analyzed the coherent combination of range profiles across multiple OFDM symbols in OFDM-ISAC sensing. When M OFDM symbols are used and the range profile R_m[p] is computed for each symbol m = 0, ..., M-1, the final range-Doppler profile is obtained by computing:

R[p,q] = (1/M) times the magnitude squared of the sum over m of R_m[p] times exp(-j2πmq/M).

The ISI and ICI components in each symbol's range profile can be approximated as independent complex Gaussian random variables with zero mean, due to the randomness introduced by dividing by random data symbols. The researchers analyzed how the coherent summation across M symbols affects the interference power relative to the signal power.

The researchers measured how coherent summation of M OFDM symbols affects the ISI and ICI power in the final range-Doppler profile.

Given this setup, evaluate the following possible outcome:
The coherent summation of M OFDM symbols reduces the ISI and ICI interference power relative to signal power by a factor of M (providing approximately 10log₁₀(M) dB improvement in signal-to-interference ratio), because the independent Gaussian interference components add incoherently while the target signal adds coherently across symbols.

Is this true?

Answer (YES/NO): YES